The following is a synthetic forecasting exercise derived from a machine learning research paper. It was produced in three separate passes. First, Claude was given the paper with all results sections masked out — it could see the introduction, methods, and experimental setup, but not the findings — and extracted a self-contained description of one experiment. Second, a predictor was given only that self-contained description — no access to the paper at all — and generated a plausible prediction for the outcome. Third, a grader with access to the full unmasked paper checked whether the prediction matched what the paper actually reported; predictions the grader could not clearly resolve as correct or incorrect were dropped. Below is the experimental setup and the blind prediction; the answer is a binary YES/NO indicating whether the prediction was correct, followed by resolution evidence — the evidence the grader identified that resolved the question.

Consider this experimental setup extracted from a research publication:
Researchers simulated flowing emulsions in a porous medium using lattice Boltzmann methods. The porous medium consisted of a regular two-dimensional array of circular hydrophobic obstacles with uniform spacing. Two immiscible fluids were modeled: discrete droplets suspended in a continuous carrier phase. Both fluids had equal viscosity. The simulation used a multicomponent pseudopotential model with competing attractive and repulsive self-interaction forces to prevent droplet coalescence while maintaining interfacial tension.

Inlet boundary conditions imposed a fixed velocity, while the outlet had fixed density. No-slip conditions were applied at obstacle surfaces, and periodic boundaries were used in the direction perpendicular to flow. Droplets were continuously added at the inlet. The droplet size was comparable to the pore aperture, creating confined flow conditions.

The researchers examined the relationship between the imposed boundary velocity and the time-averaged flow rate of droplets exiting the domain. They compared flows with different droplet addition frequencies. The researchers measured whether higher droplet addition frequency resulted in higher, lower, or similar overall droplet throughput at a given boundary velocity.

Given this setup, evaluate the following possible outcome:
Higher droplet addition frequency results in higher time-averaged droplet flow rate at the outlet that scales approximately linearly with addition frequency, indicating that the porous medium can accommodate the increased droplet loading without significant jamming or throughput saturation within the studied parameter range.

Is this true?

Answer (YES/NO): NO